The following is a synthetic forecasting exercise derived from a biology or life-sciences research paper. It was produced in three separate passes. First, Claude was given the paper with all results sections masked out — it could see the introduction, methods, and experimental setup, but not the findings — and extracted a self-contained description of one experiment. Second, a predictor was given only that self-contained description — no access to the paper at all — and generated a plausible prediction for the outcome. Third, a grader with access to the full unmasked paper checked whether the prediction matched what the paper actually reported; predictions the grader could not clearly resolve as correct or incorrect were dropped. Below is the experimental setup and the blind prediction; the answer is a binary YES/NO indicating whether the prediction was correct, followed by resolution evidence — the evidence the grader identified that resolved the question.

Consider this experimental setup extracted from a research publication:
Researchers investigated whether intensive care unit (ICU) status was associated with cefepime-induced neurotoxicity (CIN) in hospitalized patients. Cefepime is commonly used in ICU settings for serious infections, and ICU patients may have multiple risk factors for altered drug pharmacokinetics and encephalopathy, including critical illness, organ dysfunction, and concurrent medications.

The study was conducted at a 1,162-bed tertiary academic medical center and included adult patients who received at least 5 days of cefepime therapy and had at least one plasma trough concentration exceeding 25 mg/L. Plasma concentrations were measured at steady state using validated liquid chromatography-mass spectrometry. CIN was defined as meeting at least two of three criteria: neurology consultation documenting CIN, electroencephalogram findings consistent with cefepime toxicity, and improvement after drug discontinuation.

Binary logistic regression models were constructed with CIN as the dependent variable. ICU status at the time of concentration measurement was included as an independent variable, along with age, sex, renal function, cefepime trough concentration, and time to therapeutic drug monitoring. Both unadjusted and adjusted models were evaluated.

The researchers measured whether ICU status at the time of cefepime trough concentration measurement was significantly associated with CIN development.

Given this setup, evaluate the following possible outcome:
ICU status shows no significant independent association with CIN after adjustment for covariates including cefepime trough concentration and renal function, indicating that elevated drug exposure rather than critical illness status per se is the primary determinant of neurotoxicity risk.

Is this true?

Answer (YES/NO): YES